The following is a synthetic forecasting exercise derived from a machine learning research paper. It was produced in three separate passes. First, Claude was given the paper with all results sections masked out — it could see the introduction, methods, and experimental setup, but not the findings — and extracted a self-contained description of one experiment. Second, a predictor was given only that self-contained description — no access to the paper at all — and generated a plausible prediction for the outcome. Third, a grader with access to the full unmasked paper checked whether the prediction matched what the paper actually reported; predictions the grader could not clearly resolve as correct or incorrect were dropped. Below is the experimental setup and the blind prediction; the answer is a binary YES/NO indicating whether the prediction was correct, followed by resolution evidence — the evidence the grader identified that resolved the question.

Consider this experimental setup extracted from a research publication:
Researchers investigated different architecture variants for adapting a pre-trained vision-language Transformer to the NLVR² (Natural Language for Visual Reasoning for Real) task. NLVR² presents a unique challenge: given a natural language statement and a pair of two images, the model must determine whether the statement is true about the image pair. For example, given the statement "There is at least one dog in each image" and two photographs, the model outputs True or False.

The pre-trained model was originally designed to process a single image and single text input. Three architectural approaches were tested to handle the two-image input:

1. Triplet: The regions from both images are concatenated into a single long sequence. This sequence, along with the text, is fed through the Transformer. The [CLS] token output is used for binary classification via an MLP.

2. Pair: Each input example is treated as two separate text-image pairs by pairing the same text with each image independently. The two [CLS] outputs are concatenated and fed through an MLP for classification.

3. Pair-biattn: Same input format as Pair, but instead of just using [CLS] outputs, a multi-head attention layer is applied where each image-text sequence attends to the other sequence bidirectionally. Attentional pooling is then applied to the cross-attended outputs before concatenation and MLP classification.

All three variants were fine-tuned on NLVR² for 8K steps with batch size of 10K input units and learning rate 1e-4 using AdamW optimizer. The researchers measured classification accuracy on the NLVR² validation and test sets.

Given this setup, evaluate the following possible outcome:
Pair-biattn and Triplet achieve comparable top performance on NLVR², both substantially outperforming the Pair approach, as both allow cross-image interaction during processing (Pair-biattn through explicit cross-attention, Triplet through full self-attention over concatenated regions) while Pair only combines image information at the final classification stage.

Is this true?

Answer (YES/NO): NO